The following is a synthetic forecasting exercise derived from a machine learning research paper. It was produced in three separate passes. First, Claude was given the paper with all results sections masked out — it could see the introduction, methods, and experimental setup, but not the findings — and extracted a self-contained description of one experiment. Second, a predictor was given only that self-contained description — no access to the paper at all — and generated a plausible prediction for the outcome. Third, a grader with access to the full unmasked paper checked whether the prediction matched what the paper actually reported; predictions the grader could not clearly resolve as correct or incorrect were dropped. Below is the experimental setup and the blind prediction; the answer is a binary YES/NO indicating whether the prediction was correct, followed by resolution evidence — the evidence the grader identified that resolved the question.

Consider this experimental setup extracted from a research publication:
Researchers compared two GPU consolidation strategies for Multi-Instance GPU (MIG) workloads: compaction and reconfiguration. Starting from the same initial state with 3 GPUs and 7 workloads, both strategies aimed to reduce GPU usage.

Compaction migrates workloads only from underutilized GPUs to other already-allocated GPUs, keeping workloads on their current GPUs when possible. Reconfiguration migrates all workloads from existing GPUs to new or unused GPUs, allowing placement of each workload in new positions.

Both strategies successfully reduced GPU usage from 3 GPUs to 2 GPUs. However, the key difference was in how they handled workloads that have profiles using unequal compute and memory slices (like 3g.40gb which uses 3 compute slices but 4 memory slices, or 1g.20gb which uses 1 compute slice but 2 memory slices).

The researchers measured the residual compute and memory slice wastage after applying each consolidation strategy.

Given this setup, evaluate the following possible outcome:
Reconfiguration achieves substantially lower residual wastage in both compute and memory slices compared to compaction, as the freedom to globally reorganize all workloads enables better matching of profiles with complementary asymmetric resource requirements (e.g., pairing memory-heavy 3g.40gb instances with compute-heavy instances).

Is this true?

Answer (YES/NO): YES